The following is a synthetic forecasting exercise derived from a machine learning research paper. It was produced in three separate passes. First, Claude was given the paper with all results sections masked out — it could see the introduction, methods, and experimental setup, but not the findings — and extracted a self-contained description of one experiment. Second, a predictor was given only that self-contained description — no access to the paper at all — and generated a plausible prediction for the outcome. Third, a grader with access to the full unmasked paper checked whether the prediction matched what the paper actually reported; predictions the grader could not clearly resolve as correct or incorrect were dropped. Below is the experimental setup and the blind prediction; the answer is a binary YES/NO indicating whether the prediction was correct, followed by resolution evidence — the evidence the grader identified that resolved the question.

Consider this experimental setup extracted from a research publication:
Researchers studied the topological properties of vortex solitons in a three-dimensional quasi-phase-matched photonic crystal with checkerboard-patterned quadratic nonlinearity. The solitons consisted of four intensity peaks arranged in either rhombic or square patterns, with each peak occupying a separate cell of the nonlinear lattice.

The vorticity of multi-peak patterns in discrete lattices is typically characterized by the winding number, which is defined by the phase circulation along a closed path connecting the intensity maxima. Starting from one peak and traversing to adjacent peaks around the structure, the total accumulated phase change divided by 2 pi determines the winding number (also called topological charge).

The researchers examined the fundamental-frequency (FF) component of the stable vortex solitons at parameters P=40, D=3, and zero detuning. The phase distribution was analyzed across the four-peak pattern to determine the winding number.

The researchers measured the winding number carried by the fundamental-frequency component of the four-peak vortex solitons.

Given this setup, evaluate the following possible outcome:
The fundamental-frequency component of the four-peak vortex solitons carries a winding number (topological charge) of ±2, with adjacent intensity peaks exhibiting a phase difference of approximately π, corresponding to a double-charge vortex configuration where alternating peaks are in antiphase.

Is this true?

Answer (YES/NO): NO